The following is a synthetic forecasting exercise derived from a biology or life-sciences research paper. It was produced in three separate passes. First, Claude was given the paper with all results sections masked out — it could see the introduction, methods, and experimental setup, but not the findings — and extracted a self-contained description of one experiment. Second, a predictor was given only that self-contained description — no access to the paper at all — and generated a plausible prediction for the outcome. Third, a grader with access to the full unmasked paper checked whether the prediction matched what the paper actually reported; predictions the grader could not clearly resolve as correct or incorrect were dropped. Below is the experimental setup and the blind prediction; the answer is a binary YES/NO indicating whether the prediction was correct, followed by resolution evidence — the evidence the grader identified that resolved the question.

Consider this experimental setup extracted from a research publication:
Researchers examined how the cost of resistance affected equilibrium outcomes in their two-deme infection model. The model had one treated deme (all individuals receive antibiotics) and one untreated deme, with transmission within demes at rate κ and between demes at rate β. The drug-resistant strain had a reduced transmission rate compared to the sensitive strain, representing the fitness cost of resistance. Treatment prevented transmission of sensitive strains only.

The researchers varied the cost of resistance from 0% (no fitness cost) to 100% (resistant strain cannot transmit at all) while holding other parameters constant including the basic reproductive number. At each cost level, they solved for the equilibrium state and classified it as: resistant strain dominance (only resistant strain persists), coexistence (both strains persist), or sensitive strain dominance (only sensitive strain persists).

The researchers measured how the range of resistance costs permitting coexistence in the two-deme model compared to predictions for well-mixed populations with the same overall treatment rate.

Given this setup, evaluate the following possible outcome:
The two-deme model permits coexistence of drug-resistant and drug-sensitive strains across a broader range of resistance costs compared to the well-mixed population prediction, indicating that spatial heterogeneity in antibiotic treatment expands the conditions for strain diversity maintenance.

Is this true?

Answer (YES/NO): YES